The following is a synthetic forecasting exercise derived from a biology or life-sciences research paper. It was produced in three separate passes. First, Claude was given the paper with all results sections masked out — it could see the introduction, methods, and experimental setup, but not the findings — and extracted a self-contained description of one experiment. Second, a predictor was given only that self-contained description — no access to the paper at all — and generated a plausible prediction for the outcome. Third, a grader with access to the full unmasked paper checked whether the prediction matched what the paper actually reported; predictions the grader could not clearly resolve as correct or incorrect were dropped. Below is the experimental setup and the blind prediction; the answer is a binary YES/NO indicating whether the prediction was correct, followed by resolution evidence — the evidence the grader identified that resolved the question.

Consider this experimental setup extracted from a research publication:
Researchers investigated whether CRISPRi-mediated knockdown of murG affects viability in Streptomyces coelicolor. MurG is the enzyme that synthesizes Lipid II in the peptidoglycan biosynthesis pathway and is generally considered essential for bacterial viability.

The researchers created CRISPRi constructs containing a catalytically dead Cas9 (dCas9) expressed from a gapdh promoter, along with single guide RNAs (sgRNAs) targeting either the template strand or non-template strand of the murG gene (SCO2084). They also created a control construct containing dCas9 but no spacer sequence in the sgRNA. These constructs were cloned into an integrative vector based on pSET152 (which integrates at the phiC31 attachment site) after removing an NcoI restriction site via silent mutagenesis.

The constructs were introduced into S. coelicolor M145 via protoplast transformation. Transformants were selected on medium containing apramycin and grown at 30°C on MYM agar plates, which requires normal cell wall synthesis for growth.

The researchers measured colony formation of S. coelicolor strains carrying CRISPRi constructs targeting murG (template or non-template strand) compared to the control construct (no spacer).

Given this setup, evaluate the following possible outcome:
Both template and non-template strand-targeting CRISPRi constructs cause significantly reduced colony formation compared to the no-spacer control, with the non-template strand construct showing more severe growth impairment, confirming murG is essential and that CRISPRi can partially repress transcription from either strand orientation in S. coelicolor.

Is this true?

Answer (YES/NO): NO